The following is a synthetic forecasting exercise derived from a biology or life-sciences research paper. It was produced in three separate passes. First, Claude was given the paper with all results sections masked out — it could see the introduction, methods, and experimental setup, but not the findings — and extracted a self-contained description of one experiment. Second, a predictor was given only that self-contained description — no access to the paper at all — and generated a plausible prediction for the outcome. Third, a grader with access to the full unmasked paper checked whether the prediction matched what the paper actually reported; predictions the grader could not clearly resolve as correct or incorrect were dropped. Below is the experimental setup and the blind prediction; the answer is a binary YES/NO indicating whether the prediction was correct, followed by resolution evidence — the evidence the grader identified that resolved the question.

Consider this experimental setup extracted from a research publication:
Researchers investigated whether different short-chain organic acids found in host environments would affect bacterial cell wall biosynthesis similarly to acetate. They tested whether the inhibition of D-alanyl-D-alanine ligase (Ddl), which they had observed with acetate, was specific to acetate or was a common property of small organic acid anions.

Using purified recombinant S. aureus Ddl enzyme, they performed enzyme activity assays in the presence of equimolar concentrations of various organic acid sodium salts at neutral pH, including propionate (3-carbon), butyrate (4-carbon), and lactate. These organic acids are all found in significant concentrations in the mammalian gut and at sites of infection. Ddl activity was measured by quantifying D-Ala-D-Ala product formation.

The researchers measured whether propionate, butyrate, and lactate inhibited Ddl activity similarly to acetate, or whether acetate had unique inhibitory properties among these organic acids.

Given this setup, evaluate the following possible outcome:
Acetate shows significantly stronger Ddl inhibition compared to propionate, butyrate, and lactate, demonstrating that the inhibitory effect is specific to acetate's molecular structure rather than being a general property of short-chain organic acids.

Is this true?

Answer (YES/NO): NO